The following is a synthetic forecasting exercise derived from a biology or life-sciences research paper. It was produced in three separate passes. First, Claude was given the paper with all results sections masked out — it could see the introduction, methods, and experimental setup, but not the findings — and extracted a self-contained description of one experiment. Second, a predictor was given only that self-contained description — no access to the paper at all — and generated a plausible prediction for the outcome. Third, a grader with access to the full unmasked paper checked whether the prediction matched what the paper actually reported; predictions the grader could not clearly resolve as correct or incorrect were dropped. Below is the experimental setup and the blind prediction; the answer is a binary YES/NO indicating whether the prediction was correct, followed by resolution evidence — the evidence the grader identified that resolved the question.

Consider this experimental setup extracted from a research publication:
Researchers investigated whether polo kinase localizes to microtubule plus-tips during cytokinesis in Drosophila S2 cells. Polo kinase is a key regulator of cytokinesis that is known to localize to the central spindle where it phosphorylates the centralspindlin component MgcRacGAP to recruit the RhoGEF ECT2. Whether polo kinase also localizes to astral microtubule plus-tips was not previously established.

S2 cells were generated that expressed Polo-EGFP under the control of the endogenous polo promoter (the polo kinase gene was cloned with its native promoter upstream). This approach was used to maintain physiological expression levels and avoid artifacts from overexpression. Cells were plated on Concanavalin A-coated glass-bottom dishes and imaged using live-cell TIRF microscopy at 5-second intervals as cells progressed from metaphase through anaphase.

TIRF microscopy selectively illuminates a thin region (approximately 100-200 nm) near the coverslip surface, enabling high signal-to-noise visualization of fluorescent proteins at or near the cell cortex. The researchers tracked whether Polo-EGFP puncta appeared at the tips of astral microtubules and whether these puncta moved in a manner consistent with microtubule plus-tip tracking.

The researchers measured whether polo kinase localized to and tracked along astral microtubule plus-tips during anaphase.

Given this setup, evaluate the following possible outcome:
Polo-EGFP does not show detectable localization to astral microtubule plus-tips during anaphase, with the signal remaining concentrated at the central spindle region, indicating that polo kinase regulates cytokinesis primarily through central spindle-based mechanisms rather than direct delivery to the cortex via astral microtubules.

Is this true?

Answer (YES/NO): NO